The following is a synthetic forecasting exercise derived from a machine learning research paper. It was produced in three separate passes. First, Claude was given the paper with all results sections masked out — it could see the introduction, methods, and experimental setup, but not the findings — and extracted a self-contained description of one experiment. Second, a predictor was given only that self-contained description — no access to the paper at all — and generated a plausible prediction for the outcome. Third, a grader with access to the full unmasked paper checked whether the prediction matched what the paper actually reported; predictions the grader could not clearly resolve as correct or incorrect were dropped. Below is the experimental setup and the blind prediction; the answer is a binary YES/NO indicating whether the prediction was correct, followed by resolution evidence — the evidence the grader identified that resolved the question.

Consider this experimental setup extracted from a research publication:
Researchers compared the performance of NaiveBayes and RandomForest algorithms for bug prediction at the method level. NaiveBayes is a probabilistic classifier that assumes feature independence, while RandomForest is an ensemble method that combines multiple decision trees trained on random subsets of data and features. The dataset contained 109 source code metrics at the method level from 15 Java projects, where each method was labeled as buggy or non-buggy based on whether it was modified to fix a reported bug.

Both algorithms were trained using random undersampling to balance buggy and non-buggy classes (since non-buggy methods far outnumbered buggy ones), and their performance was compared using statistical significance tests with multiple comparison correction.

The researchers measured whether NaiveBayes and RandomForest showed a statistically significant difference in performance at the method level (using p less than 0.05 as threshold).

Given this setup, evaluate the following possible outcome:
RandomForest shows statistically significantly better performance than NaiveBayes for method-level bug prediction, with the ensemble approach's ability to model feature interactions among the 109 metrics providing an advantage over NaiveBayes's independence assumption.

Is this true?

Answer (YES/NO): YES